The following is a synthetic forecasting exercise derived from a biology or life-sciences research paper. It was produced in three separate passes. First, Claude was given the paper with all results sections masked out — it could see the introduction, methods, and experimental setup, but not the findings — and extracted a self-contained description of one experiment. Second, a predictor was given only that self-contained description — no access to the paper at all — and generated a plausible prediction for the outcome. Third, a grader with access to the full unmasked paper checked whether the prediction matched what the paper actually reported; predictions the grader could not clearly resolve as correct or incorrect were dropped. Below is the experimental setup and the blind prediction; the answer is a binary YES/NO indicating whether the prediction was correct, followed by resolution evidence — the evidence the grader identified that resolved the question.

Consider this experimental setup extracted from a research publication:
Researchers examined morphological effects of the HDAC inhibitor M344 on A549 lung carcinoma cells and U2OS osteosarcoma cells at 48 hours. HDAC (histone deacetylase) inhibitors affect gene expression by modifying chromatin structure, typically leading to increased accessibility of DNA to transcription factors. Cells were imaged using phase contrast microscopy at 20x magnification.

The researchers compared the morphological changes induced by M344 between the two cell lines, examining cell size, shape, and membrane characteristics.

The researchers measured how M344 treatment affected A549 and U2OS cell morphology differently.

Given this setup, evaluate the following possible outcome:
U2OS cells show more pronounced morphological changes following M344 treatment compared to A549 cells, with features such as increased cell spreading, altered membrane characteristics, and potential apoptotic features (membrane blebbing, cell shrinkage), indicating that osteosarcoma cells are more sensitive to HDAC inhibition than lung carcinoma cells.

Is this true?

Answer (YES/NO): NO